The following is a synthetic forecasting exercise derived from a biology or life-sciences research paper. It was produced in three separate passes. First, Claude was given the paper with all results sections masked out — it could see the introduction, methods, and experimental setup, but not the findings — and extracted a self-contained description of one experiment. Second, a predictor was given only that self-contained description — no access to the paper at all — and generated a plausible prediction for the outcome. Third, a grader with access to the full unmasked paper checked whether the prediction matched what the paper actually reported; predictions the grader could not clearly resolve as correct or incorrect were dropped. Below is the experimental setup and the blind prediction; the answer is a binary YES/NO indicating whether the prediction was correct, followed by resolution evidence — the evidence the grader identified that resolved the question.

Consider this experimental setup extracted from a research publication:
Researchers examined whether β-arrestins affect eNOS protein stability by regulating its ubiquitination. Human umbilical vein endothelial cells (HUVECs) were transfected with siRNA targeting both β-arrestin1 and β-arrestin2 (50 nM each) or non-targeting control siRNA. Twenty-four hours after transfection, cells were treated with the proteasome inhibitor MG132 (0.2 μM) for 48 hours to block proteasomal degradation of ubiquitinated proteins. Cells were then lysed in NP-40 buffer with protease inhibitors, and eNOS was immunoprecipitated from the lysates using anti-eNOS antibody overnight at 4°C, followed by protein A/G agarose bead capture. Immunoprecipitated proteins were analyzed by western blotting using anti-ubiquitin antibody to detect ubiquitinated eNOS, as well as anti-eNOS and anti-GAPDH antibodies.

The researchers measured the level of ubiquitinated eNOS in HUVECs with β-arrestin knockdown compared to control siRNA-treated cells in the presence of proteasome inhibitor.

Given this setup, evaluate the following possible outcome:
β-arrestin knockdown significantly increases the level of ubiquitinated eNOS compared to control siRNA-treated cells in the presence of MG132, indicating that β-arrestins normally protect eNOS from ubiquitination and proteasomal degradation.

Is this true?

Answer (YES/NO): YES